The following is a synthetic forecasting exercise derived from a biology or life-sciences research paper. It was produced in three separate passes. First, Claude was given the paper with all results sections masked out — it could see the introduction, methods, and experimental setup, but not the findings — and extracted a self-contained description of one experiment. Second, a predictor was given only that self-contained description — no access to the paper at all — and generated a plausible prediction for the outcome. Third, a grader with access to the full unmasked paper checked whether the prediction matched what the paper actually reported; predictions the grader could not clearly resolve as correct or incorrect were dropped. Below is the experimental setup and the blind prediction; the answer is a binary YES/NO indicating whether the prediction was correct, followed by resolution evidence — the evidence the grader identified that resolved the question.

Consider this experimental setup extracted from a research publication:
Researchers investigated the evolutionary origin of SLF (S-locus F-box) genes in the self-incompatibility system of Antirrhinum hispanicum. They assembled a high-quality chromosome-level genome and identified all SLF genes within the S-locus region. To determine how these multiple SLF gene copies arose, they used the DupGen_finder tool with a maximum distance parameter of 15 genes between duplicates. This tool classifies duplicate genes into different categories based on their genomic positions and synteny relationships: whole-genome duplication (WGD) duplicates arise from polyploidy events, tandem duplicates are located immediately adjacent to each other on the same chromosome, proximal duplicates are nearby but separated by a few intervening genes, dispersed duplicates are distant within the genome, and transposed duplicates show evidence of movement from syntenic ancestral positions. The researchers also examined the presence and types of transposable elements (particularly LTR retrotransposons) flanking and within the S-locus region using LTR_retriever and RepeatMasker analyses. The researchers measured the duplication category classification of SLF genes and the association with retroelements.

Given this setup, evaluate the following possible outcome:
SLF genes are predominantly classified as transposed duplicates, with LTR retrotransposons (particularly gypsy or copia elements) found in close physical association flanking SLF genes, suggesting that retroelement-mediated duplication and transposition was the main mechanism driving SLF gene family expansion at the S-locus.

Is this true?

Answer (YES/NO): NO